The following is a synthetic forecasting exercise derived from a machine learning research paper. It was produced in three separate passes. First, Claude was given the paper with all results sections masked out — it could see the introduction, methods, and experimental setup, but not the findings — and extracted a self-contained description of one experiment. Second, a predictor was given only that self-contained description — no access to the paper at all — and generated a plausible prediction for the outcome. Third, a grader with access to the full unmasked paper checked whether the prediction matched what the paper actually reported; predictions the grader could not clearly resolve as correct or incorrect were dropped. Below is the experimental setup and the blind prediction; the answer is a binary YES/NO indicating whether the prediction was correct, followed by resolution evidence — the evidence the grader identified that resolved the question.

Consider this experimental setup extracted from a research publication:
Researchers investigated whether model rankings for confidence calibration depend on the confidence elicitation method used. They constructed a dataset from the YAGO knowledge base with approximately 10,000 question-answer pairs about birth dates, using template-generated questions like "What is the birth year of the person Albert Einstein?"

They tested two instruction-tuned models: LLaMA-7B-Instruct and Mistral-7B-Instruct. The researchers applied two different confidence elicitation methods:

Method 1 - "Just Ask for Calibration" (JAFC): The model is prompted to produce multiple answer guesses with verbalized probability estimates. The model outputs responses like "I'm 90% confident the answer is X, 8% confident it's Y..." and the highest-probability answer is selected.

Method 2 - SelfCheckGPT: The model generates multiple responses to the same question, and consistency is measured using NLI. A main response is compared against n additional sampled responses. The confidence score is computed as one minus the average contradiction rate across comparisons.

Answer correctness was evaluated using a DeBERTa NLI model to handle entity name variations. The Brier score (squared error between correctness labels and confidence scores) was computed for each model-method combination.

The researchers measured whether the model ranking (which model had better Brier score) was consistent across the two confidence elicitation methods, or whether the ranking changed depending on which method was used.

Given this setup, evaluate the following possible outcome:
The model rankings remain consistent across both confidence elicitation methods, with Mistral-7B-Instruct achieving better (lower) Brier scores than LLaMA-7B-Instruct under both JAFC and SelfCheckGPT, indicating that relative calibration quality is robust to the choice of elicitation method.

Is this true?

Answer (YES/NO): NO